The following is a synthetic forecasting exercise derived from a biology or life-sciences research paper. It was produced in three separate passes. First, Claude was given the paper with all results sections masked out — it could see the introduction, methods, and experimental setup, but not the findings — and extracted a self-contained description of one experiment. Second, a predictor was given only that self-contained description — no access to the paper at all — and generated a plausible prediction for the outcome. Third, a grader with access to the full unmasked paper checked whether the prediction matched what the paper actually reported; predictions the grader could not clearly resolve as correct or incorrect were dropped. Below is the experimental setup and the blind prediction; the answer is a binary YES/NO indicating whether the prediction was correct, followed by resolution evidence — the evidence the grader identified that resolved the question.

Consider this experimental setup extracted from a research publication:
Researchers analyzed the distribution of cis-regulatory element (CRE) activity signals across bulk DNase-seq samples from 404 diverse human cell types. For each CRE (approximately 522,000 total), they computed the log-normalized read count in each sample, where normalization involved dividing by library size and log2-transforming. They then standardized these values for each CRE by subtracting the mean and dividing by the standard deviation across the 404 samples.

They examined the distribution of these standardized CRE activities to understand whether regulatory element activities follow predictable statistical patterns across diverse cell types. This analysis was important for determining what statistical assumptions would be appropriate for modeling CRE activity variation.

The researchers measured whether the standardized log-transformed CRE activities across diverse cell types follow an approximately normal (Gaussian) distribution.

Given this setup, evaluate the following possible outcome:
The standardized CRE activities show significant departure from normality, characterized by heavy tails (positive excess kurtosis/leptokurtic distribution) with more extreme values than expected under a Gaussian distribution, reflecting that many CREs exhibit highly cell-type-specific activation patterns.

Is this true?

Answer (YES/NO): NO